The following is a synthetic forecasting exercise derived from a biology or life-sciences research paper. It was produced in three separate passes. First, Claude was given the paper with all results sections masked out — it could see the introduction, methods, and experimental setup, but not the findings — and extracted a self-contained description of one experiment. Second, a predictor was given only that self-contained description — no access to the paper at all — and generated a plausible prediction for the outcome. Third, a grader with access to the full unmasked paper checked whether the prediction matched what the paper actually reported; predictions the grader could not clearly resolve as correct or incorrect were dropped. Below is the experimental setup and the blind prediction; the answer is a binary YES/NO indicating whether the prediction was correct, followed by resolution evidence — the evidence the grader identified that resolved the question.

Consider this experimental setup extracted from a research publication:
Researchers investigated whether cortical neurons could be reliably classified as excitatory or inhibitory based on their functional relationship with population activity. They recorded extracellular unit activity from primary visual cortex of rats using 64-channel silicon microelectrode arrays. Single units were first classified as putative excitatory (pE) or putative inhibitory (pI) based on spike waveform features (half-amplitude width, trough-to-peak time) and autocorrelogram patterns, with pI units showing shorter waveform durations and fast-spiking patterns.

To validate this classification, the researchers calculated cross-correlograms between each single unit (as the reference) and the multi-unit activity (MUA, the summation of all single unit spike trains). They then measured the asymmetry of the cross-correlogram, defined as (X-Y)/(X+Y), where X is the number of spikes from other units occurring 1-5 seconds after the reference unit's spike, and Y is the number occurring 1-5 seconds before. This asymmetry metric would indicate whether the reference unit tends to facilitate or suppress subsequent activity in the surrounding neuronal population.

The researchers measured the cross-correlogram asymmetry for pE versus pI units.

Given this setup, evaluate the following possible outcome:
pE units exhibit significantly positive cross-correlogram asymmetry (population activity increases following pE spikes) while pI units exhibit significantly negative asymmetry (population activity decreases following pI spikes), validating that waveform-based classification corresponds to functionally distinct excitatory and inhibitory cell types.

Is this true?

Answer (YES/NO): YES